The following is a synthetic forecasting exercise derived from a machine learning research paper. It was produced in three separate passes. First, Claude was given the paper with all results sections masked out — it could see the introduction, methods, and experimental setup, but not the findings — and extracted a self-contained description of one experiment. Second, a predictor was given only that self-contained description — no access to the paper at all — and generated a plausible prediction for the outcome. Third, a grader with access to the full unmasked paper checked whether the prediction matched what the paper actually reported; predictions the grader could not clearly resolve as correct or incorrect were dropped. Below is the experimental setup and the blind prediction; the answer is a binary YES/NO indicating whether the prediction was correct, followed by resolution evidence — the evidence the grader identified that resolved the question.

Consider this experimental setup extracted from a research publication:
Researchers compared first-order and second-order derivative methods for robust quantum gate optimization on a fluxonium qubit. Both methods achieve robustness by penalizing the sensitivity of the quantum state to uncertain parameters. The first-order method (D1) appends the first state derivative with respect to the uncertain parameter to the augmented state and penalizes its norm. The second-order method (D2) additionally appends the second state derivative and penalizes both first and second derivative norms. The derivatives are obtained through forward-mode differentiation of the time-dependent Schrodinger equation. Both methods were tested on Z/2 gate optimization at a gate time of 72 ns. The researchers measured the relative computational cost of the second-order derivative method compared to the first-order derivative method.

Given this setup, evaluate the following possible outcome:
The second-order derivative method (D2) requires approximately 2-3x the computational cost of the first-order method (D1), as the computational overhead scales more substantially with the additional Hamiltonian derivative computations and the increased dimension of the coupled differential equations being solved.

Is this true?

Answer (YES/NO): NO